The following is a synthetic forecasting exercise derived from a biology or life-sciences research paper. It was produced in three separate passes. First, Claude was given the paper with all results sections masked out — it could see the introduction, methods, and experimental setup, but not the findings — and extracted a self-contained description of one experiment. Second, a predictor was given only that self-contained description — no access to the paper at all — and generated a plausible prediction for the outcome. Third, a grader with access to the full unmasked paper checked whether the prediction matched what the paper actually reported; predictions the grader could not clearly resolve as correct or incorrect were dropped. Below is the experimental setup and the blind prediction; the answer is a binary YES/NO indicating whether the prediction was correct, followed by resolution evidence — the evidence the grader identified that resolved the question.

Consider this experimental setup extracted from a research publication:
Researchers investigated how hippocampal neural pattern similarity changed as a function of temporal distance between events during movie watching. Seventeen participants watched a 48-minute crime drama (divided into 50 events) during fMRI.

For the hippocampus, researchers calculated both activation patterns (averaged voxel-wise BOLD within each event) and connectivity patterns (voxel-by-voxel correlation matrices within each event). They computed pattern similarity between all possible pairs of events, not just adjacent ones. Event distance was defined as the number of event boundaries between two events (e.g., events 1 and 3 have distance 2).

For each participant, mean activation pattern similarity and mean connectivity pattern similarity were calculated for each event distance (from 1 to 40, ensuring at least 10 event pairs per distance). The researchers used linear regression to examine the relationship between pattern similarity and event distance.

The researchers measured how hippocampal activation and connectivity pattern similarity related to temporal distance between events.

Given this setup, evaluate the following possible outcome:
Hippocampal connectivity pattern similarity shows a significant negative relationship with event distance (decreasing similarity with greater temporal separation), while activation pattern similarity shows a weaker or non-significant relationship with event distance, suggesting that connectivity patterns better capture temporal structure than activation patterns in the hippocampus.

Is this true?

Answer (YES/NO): NO